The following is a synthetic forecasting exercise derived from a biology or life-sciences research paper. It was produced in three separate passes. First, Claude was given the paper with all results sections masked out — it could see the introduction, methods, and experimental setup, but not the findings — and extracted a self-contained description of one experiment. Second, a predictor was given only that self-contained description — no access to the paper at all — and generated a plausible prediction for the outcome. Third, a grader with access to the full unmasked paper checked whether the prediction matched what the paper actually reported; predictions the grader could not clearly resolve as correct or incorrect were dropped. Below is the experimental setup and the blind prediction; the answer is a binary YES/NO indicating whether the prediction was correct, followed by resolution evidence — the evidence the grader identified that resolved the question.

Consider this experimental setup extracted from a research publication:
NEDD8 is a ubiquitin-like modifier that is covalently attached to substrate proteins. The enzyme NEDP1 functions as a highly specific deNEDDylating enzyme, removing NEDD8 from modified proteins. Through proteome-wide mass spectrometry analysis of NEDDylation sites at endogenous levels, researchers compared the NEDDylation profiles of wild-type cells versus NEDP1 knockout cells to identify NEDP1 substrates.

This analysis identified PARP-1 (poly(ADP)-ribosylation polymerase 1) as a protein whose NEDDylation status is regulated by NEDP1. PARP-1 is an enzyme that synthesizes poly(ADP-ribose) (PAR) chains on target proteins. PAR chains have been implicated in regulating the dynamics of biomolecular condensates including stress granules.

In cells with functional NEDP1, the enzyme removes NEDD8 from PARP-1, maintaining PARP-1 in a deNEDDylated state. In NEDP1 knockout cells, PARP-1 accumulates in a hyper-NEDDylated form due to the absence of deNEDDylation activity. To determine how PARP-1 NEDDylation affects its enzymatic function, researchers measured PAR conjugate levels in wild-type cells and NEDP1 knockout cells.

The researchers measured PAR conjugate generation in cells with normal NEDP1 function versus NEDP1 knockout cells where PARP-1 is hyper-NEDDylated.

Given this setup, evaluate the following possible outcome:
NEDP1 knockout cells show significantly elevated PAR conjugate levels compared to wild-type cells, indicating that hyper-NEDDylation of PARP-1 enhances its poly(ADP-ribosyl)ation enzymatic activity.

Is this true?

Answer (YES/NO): NO